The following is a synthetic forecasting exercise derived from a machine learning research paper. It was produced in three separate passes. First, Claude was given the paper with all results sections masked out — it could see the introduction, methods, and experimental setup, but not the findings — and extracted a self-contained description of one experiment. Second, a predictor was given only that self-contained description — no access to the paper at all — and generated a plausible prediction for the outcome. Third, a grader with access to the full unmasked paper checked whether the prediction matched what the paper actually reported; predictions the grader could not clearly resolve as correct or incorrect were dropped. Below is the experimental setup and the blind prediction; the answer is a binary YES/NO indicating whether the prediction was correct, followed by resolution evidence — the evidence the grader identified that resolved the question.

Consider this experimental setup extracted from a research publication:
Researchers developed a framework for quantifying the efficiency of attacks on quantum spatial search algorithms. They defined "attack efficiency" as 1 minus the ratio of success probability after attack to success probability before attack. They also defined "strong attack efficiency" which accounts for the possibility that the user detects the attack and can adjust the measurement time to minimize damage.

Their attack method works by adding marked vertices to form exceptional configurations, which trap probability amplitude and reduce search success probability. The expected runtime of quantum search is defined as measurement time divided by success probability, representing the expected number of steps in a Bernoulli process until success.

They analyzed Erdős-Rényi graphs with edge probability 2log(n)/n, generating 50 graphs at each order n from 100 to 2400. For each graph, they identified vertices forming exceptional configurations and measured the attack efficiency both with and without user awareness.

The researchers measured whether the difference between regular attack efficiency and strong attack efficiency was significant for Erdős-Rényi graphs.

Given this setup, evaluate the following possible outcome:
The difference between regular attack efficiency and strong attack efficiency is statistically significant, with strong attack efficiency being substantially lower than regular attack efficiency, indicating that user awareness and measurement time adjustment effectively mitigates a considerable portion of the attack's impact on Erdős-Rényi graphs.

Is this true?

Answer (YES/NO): YES